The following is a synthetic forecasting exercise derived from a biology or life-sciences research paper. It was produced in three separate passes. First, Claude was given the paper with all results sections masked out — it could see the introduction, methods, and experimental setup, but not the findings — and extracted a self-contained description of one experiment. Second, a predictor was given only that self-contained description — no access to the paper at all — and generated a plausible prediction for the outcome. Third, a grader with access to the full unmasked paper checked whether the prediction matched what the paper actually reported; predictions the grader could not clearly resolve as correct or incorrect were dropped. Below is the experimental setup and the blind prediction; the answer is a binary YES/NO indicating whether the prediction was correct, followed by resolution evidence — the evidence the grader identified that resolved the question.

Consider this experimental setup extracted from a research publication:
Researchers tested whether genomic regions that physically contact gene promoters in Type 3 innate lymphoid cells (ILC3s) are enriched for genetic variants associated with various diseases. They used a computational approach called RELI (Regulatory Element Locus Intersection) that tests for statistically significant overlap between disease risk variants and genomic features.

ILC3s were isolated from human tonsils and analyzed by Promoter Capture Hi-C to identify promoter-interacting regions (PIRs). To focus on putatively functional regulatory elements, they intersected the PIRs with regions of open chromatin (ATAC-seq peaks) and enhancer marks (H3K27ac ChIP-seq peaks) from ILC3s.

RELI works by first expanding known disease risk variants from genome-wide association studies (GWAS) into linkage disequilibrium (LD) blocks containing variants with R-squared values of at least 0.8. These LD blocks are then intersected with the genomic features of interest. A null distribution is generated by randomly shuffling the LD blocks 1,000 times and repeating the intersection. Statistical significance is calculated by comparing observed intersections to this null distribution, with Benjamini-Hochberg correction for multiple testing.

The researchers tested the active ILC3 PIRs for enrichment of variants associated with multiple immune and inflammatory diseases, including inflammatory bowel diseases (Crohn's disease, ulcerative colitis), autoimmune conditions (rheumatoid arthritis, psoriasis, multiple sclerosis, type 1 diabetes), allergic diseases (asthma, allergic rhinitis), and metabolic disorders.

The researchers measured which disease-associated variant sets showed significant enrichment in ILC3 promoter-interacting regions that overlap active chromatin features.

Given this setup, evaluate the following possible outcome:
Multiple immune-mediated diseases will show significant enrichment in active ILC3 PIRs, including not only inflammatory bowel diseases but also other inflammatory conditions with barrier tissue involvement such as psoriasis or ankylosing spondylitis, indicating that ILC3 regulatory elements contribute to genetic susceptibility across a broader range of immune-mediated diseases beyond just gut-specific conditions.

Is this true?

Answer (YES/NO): YES